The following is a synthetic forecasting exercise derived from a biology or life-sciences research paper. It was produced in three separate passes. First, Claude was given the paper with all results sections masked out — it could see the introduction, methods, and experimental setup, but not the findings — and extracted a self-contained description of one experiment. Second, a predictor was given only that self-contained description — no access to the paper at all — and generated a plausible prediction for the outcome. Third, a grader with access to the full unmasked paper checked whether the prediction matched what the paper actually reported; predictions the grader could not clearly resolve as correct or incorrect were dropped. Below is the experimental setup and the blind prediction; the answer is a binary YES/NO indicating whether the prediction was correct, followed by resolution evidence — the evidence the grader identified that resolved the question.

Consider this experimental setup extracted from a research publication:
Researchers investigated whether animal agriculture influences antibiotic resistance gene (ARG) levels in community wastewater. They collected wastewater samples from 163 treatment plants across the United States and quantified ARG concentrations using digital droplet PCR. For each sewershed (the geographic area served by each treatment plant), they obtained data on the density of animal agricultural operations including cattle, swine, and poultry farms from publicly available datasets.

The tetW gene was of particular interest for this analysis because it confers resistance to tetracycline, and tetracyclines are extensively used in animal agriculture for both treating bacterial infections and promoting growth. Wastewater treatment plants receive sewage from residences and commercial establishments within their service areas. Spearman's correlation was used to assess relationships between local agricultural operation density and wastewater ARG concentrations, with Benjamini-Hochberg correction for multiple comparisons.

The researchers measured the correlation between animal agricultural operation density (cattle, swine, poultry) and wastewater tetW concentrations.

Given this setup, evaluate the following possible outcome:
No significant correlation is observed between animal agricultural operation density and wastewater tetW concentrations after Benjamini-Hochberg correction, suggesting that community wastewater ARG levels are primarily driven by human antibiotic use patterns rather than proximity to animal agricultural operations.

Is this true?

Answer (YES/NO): NO